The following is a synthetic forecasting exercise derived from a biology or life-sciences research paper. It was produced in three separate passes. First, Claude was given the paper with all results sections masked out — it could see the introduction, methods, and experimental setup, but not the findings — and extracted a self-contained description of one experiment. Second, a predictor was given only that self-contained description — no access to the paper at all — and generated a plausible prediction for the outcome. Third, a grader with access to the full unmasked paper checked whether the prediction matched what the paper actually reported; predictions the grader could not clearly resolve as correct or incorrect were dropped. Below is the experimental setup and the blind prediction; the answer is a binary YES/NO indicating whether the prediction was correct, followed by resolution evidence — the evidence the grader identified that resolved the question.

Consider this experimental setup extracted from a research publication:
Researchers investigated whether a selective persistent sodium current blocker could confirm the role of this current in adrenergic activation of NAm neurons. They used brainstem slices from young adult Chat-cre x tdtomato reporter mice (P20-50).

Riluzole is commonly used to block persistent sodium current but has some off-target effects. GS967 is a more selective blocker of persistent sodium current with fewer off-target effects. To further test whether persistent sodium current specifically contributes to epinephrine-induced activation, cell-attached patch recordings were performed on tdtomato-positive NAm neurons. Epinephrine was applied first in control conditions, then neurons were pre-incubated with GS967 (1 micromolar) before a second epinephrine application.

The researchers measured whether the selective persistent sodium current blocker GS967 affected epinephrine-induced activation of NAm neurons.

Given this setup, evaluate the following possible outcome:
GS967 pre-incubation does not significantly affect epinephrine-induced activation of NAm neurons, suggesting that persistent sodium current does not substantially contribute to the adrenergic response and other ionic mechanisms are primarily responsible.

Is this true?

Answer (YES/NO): NO